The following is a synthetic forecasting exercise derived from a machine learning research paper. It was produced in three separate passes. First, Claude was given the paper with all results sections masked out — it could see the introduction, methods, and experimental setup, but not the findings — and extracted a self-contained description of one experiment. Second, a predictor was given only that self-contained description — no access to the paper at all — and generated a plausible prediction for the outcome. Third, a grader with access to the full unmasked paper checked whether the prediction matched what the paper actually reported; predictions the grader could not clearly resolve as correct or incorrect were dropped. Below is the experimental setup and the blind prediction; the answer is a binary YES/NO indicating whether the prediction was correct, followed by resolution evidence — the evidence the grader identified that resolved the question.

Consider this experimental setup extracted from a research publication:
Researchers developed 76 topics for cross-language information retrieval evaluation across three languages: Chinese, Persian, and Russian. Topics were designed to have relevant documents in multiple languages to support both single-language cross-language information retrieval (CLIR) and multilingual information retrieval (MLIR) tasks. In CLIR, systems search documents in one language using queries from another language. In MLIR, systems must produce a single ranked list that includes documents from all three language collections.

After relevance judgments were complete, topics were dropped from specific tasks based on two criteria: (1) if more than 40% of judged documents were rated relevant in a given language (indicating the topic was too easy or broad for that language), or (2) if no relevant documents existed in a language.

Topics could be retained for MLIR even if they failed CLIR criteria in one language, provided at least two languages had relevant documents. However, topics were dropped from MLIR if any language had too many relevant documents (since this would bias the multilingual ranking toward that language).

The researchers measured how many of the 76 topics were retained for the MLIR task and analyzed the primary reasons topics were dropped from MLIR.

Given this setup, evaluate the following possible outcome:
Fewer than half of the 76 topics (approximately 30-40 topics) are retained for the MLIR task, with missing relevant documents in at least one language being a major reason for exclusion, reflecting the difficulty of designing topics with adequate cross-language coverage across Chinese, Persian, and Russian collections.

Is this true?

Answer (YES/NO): NO